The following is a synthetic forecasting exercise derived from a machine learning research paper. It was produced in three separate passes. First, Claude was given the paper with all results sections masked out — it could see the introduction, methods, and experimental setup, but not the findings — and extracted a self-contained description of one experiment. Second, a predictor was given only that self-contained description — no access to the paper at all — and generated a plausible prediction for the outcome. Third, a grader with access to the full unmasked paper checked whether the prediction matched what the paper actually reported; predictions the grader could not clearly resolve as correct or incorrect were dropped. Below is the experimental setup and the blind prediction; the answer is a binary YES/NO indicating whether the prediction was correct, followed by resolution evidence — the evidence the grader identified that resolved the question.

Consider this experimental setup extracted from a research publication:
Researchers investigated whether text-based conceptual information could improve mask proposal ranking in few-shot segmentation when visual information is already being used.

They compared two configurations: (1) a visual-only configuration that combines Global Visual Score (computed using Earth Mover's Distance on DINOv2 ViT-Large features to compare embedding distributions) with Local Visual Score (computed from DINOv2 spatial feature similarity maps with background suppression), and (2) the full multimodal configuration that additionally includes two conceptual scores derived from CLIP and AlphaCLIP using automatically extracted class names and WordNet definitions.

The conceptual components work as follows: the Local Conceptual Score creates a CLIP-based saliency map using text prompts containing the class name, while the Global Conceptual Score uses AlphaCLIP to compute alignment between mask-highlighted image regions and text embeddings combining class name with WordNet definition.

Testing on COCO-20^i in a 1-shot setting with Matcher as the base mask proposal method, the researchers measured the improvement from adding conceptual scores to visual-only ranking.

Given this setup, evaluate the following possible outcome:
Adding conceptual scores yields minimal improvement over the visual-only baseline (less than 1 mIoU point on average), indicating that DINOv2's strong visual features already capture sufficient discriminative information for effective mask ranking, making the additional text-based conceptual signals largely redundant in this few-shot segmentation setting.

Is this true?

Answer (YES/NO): NO